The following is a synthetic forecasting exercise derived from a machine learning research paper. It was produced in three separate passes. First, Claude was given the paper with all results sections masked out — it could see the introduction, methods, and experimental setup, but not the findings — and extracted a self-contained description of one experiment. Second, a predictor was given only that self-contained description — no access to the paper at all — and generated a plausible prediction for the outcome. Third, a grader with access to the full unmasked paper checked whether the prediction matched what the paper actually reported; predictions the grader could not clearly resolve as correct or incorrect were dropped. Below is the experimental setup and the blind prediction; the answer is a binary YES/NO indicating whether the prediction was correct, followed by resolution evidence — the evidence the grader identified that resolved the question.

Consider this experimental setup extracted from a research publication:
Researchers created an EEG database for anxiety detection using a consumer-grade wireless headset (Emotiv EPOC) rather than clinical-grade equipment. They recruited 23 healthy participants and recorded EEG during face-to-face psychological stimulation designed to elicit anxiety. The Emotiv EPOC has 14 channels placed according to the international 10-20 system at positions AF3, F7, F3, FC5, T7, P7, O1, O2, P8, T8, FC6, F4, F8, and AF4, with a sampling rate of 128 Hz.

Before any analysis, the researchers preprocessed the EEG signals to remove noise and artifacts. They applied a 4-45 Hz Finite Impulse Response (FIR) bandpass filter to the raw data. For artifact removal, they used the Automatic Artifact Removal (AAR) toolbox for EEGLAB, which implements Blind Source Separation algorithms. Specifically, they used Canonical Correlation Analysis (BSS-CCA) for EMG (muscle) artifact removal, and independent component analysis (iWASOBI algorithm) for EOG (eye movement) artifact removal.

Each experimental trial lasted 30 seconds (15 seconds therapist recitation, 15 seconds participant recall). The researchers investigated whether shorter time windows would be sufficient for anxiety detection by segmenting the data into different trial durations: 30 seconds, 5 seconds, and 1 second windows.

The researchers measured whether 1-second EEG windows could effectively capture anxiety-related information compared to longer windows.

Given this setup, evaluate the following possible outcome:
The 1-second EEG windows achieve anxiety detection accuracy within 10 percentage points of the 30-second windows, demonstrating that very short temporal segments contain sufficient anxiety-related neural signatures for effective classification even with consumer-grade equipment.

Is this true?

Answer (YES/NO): NO